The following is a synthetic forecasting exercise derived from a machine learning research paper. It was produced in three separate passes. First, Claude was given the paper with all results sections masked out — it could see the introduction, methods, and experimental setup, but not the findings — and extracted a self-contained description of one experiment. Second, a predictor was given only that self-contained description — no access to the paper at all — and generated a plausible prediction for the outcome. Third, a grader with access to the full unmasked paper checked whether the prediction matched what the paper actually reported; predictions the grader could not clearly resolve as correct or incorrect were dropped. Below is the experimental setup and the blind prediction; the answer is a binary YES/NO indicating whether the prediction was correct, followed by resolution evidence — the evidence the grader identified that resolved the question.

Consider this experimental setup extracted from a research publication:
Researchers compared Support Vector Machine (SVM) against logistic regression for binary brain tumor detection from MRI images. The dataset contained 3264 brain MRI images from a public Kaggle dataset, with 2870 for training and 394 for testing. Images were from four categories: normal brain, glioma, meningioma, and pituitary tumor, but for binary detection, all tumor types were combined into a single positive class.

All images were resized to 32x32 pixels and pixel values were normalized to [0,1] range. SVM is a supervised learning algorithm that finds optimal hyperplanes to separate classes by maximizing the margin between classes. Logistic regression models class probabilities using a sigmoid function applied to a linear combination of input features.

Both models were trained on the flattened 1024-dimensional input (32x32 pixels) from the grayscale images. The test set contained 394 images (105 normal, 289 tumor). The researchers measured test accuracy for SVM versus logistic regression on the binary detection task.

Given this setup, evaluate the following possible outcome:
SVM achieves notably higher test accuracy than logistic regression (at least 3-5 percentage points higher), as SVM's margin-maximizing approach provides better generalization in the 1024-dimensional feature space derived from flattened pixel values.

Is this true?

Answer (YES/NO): NO